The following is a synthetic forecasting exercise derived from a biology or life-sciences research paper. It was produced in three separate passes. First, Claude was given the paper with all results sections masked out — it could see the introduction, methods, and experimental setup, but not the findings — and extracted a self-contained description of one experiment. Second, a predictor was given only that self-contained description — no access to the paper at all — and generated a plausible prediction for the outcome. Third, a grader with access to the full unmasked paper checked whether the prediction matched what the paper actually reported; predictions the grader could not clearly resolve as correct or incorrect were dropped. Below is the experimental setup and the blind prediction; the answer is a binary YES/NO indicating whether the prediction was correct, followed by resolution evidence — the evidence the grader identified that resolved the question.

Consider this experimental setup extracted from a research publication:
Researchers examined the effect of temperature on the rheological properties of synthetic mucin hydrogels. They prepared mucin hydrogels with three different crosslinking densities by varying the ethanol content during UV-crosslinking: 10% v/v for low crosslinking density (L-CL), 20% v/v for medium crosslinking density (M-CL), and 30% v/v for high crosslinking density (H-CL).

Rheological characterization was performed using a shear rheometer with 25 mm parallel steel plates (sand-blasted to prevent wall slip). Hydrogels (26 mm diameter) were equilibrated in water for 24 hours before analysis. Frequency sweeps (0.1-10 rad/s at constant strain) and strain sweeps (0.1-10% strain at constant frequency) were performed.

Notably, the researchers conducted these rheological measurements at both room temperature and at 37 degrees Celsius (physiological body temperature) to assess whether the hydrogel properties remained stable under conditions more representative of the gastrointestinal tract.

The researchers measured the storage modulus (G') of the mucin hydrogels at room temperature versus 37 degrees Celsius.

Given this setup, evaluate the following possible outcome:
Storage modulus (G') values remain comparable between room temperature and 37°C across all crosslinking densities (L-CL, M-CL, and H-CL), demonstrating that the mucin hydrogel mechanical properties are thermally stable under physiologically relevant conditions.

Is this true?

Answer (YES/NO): NO